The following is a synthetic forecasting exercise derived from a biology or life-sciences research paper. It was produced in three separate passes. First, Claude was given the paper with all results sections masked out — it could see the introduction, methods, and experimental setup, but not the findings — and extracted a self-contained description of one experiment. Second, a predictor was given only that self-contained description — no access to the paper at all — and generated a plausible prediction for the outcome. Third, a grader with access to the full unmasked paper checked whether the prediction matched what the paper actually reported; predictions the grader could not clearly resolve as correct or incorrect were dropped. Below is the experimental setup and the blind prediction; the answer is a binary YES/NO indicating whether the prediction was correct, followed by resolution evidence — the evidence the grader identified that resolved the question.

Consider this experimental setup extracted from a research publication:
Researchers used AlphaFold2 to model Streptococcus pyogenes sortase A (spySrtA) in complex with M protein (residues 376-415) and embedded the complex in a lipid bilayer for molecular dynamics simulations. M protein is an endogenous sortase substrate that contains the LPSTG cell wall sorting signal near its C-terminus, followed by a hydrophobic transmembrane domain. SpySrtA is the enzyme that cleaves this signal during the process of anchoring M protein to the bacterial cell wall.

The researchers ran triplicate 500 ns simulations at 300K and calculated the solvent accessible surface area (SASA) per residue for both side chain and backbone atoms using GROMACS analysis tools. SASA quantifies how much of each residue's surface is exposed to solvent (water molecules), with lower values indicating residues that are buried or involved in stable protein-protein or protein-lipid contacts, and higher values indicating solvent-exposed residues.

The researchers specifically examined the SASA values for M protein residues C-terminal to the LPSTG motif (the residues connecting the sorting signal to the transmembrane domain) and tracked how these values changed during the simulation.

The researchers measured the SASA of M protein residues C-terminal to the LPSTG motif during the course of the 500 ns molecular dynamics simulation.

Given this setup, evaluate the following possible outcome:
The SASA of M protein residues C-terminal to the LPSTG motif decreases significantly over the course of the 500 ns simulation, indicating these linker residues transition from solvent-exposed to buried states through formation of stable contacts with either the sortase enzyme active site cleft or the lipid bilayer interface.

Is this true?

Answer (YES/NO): NO